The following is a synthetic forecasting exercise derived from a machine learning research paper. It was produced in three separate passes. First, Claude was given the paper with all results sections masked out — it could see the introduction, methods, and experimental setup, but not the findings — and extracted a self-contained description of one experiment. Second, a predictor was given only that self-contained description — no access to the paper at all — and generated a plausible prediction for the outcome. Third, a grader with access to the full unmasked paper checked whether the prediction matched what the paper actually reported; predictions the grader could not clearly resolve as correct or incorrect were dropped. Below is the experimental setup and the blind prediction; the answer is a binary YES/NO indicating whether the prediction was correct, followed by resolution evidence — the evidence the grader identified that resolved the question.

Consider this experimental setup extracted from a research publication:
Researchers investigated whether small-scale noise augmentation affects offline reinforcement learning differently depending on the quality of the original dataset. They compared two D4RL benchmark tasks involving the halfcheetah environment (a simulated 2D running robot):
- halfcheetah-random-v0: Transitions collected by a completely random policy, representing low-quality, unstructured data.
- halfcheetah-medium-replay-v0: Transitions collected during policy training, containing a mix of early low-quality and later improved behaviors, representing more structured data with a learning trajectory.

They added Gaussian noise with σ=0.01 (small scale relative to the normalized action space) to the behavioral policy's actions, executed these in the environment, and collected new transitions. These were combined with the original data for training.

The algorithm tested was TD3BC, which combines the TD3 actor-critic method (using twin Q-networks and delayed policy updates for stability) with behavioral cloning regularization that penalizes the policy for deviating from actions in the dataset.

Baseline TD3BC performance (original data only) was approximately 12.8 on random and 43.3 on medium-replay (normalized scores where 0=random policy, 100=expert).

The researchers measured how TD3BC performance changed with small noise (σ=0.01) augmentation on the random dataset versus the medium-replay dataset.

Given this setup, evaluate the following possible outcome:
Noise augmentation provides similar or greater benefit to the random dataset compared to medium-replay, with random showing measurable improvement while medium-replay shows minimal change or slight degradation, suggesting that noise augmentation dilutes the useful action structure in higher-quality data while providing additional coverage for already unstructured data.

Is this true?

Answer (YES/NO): NO